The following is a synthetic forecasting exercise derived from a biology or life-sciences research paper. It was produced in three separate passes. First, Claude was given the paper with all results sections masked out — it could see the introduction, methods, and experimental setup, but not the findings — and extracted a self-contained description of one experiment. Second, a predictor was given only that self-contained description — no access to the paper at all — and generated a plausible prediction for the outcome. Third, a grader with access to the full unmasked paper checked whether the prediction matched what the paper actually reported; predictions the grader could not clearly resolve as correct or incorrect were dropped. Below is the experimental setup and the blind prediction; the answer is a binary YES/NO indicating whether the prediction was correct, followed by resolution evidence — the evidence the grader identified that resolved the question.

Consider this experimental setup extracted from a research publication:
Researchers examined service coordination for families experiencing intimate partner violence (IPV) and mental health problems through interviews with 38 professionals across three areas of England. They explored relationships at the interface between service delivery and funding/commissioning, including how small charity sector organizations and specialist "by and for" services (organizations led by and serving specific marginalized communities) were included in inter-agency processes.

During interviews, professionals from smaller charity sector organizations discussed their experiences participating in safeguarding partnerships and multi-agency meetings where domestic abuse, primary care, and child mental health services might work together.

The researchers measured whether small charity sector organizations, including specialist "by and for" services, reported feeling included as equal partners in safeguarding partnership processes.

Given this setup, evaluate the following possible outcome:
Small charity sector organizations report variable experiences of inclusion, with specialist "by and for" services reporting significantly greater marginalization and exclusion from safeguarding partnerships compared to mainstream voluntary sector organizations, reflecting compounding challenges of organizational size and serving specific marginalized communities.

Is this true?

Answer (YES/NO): NO